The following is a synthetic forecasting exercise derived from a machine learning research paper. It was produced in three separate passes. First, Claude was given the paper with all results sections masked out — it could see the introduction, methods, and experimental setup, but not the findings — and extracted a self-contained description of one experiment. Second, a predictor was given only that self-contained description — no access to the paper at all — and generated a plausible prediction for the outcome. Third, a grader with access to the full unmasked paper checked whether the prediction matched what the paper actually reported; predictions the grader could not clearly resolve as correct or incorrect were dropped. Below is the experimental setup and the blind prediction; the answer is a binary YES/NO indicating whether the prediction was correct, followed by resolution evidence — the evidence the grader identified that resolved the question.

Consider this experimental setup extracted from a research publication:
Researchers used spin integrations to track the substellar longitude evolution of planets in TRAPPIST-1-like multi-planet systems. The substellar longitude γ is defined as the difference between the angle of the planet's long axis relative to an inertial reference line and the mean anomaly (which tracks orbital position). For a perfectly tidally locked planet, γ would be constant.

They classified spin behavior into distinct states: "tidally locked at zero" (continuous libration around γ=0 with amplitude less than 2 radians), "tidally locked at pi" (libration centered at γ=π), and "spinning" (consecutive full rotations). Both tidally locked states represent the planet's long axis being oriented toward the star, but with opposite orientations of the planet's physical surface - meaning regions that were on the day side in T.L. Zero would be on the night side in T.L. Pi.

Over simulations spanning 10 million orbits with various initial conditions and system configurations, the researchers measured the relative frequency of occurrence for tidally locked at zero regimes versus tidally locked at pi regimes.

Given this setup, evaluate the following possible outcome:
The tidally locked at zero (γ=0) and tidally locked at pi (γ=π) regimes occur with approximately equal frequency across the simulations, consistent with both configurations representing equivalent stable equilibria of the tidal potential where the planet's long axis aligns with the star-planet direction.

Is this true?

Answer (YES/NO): NO